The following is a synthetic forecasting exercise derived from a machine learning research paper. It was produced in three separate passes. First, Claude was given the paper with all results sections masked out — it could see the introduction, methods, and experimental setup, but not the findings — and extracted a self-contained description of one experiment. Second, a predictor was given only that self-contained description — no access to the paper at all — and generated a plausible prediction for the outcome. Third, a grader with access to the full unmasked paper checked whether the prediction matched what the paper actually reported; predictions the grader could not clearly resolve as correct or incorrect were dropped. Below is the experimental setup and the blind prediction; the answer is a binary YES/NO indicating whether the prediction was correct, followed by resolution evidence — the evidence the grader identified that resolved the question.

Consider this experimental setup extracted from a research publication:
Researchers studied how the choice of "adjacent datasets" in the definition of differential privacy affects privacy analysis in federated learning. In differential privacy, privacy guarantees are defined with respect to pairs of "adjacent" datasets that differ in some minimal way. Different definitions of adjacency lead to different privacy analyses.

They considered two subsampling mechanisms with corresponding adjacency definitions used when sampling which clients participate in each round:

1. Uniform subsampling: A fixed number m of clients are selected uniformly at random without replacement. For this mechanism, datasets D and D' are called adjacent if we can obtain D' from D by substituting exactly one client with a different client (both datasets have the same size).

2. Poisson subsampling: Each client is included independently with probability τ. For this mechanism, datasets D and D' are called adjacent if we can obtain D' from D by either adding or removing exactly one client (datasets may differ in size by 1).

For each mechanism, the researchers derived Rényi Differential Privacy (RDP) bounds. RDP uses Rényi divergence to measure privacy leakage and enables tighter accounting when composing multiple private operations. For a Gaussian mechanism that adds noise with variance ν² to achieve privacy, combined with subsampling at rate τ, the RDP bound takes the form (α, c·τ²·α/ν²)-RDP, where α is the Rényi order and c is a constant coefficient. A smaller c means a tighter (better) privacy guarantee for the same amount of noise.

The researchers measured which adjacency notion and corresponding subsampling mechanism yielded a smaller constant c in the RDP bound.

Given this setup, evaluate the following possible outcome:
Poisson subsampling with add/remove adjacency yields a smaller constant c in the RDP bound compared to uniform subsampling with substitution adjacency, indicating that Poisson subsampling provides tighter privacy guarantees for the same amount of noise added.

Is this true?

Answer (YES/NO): YES